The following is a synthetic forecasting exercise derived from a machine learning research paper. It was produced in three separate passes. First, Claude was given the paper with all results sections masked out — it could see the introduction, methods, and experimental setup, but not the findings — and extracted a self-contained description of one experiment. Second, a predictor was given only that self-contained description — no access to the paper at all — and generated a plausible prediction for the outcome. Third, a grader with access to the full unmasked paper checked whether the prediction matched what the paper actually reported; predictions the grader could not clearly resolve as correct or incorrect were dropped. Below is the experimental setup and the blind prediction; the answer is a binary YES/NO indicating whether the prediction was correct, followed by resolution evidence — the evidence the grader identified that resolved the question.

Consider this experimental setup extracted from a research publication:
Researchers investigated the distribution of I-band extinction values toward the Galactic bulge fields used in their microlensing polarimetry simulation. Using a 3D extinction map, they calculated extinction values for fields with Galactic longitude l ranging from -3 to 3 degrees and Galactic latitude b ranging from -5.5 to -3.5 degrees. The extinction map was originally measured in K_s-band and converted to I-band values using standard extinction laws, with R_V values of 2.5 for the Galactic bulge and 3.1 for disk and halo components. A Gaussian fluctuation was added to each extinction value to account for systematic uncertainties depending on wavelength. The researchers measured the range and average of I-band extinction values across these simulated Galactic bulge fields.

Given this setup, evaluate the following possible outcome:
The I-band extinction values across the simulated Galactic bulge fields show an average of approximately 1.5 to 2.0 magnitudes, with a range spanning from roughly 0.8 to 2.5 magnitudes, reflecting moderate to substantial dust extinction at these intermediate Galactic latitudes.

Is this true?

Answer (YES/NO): NO